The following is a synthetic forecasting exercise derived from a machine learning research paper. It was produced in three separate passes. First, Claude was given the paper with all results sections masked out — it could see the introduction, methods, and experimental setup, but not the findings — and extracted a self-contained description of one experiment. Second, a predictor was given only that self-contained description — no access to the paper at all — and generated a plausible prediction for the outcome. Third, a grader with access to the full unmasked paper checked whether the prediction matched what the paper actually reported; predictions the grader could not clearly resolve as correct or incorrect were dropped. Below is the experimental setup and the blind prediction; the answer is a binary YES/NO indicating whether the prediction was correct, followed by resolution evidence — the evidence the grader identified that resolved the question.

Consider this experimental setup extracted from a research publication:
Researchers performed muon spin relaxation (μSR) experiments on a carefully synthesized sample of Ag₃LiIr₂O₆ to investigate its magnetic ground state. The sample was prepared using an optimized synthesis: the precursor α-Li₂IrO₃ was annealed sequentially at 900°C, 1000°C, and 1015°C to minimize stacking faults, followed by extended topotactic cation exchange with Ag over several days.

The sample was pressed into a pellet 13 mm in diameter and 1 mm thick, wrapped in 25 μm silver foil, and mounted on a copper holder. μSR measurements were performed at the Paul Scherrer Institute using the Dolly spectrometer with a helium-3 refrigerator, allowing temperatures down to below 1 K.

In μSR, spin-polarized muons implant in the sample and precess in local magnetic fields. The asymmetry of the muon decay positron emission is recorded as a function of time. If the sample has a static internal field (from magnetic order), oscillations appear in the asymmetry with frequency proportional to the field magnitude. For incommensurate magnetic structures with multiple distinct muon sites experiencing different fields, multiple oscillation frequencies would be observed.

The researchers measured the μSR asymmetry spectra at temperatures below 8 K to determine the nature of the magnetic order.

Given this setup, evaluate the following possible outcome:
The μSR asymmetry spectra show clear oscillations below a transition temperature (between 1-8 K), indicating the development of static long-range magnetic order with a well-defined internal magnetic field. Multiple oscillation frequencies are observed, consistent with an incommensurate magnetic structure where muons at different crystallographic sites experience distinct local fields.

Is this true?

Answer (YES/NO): NO